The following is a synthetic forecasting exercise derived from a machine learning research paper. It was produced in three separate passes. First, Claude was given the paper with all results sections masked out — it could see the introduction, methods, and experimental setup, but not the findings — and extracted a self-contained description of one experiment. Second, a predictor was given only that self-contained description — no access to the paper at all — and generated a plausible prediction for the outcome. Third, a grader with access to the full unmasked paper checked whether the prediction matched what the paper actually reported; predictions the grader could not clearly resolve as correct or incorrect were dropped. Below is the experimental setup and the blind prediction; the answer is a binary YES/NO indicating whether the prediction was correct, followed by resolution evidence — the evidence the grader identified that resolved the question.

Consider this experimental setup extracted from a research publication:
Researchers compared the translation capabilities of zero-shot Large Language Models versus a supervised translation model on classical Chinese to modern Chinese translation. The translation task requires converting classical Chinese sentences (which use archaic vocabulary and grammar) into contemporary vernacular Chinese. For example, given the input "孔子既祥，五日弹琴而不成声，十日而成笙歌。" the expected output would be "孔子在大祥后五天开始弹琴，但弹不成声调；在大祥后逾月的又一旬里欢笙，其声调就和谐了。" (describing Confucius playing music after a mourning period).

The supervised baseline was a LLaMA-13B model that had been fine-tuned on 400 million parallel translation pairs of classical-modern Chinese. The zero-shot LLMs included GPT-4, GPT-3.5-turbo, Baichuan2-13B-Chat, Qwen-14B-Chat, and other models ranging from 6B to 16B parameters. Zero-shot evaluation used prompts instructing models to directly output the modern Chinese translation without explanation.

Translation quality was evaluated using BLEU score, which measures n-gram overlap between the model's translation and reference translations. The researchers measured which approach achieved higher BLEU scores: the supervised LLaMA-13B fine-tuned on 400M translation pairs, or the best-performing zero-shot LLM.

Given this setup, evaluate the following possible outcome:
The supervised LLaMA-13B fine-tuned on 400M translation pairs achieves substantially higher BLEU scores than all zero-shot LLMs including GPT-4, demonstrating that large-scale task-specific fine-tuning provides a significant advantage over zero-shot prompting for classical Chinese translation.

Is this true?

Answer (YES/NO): YES